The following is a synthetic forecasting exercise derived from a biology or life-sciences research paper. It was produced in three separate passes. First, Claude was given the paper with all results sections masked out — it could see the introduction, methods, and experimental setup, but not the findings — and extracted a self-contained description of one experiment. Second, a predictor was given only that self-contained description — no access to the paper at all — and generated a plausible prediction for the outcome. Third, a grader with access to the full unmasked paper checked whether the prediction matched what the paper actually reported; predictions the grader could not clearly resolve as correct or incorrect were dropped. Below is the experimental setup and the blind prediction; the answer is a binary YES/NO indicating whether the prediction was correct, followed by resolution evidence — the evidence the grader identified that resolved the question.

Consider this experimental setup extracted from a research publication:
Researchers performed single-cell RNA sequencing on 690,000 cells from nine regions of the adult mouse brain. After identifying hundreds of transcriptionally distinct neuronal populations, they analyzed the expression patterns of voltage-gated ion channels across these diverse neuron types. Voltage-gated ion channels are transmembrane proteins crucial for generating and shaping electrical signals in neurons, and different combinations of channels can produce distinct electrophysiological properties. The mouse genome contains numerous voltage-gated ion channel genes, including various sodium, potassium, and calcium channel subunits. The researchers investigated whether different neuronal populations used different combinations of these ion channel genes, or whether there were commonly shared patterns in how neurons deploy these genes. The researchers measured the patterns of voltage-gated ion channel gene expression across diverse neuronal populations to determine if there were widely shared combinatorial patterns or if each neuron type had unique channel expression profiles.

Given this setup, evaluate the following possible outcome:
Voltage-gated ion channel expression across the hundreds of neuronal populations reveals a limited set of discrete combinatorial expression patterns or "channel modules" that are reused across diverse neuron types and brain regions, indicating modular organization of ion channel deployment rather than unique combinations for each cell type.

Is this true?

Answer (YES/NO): YES